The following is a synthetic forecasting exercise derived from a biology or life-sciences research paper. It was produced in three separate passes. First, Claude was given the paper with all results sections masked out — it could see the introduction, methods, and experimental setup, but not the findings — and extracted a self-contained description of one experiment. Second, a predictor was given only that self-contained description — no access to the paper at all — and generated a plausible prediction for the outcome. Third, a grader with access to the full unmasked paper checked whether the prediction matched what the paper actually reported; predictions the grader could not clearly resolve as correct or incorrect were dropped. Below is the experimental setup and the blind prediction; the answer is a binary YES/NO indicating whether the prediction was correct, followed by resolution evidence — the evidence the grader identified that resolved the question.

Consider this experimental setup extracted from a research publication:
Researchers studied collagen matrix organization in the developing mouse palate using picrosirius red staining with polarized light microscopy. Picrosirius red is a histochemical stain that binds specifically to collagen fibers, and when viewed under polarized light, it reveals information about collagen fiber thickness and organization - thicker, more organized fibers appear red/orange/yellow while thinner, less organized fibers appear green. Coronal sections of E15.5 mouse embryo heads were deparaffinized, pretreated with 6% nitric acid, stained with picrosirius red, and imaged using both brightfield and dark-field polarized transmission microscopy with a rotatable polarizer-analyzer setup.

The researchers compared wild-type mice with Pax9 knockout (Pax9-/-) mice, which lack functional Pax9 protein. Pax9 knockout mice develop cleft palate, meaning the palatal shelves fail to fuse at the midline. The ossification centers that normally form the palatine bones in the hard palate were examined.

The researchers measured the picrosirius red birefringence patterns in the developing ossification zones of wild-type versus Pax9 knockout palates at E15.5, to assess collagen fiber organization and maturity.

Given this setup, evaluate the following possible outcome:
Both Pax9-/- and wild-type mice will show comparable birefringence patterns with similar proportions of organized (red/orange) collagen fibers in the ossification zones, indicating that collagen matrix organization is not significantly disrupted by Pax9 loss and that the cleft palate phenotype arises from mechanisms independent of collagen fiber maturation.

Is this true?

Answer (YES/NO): NO